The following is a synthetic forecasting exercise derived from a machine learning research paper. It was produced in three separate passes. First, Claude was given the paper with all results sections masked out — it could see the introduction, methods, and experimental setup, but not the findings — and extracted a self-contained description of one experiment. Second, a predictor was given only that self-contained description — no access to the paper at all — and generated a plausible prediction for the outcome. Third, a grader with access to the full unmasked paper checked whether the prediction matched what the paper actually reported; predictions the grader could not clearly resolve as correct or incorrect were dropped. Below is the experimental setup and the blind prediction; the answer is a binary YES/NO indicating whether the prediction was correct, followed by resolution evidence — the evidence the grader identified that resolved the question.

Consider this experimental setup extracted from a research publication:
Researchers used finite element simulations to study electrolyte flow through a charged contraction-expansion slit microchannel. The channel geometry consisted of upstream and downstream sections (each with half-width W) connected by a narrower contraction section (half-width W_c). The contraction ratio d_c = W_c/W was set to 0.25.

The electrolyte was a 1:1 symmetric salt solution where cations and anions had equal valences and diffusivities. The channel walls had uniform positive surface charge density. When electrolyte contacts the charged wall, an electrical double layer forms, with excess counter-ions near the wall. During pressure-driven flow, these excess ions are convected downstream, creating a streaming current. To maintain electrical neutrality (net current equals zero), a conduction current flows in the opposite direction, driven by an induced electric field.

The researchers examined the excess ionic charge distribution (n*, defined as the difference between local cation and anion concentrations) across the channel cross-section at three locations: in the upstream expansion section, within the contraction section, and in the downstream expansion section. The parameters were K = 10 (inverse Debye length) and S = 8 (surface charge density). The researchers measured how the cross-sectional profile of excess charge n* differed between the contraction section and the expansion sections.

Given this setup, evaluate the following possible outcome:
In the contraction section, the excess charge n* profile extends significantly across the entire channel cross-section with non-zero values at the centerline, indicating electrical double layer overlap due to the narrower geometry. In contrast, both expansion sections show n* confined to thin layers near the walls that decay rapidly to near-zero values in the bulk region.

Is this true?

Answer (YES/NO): YES